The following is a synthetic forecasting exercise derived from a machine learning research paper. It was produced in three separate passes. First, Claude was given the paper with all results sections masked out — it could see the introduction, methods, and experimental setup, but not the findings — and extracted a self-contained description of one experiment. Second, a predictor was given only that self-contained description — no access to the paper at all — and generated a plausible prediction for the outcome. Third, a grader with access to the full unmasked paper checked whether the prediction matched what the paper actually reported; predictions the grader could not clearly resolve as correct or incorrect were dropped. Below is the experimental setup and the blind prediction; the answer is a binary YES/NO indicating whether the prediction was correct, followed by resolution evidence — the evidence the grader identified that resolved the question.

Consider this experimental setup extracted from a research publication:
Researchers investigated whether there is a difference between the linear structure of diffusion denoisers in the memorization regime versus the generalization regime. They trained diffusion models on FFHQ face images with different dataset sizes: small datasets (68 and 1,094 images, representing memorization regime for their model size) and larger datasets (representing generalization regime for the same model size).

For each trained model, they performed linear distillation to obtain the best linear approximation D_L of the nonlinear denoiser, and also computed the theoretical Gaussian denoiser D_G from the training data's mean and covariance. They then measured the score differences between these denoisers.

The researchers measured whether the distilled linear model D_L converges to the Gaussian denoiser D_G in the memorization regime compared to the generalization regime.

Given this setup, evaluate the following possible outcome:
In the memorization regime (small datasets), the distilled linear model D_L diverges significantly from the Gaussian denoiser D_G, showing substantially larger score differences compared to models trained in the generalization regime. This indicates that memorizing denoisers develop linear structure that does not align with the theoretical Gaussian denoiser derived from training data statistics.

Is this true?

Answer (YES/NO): YES